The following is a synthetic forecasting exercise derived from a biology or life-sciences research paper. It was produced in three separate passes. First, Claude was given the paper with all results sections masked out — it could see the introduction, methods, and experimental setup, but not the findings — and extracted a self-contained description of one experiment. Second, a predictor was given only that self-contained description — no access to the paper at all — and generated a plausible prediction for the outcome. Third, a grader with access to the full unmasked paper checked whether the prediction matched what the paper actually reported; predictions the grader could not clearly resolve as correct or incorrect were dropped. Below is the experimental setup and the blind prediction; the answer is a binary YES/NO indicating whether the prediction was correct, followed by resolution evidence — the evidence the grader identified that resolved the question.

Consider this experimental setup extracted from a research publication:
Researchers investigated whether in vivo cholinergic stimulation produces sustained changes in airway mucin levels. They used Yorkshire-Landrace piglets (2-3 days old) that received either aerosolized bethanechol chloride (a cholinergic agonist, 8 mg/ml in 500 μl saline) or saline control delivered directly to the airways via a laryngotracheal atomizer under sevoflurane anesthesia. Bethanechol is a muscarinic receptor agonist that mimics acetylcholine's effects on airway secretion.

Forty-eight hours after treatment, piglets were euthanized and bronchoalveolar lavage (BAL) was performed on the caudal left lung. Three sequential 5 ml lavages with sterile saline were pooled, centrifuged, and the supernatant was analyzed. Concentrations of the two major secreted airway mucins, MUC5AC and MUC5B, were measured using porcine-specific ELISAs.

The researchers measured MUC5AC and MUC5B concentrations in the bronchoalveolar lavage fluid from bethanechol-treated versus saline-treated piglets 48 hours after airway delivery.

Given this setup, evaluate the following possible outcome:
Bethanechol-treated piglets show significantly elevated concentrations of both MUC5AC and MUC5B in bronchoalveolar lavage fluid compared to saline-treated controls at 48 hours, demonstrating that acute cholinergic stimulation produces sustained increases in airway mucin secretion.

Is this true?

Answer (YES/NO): NO